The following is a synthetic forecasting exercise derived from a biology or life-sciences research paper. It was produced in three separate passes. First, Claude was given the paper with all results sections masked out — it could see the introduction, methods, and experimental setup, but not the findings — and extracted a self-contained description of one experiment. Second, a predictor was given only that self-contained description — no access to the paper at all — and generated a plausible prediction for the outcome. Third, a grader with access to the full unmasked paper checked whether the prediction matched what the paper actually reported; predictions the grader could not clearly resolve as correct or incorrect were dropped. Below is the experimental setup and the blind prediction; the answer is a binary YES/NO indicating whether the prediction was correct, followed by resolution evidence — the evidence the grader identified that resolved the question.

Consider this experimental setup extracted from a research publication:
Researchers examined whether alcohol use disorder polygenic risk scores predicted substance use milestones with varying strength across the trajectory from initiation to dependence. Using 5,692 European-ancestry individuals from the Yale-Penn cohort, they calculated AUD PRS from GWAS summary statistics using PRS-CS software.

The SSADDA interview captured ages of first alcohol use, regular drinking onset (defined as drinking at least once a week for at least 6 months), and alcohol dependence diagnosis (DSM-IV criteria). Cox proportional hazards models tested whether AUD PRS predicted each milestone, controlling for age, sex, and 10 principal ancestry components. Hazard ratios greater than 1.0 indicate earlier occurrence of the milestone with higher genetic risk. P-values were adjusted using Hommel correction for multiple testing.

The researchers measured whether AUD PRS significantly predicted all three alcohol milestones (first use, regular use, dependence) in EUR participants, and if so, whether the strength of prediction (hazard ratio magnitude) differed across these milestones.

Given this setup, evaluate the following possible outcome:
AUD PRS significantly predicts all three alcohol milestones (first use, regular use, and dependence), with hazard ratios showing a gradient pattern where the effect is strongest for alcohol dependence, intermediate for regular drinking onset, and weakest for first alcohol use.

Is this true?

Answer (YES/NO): NO